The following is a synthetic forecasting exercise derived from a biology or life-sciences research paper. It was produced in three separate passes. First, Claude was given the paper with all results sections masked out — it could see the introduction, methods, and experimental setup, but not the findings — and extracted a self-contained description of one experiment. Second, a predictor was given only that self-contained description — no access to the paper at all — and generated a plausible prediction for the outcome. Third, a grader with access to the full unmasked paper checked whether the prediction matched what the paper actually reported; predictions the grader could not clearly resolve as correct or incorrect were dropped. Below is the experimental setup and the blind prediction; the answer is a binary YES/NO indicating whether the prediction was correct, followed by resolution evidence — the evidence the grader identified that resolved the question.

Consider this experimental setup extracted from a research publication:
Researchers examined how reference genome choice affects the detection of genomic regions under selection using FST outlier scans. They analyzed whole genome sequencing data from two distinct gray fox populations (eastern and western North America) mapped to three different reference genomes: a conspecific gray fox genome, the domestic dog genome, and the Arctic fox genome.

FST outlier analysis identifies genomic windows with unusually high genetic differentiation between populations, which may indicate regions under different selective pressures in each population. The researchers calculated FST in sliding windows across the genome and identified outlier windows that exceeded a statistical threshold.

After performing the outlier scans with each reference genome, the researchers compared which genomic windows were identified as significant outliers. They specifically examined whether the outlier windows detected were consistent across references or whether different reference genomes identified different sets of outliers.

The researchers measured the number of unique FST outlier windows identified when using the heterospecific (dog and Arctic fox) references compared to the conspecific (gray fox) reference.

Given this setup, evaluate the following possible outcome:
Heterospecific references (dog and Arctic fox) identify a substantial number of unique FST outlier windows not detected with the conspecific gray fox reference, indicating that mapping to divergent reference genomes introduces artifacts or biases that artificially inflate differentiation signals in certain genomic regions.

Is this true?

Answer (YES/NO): YES